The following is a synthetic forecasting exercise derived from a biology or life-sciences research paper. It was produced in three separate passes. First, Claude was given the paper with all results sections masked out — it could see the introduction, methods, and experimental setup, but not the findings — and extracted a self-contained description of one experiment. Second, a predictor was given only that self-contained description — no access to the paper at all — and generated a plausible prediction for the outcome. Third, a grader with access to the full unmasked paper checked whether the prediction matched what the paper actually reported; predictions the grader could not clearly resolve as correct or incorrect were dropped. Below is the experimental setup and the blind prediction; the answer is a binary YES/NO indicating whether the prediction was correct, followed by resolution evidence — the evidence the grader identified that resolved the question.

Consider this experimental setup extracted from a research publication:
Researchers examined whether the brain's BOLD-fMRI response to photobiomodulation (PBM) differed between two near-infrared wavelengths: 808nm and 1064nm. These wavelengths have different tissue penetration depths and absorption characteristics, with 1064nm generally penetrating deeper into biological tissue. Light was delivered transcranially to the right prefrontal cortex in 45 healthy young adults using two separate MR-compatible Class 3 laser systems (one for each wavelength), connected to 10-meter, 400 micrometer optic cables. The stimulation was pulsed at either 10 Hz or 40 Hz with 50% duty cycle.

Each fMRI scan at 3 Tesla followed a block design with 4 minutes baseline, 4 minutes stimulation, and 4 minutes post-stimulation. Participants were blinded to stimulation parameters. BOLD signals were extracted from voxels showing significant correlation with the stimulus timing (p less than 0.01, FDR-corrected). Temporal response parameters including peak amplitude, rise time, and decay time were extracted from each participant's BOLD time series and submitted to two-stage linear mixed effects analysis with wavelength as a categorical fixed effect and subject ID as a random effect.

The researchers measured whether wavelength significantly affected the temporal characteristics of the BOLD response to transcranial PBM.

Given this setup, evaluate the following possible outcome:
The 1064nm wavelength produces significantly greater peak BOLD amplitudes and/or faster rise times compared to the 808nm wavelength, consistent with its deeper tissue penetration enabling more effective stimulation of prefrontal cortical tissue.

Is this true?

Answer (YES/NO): NO